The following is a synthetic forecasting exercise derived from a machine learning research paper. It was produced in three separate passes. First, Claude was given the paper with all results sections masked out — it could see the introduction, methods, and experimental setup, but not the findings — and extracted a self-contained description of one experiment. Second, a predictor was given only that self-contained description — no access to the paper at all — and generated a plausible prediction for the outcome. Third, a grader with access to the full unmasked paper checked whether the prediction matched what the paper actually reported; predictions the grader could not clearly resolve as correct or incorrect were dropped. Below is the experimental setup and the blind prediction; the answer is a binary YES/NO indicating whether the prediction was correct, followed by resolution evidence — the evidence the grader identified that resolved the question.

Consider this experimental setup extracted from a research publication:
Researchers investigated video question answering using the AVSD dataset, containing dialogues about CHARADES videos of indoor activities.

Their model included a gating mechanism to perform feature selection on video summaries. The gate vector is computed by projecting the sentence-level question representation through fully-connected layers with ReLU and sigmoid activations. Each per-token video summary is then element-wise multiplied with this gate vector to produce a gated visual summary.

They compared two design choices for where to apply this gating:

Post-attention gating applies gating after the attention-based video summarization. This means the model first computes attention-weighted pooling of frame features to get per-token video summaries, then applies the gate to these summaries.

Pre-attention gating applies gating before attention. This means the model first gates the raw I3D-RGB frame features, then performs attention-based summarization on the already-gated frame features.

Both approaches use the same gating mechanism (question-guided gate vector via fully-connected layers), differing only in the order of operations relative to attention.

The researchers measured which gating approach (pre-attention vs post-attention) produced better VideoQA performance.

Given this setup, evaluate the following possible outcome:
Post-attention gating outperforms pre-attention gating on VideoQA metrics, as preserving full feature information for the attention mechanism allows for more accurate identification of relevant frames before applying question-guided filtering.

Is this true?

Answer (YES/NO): YES